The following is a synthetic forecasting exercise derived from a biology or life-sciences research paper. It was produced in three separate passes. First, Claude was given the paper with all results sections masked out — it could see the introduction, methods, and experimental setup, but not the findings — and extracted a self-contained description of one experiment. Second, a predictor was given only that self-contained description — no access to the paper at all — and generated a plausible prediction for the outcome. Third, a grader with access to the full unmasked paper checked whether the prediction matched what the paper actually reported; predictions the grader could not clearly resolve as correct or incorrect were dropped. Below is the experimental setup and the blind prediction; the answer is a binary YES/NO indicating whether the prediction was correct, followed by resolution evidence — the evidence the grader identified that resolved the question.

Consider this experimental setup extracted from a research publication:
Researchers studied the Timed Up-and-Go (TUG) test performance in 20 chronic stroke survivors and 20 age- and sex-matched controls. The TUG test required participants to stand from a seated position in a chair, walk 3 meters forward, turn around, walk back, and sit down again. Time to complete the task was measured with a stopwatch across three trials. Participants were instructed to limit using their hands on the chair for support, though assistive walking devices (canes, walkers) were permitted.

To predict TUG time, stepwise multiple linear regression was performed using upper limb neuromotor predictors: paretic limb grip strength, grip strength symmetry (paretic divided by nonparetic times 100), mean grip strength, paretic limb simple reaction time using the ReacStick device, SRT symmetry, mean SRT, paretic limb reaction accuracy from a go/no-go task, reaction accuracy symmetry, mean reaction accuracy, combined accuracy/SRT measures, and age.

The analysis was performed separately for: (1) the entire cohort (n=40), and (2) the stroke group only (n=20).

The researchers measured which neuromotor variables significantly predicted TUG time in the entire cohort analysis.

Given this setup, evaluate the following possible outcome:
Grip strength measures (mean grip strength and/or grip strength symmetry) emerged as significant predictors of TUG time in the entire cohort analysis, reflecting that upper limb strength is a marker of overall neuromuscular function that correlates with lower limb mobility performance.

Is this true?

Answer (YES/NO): YES